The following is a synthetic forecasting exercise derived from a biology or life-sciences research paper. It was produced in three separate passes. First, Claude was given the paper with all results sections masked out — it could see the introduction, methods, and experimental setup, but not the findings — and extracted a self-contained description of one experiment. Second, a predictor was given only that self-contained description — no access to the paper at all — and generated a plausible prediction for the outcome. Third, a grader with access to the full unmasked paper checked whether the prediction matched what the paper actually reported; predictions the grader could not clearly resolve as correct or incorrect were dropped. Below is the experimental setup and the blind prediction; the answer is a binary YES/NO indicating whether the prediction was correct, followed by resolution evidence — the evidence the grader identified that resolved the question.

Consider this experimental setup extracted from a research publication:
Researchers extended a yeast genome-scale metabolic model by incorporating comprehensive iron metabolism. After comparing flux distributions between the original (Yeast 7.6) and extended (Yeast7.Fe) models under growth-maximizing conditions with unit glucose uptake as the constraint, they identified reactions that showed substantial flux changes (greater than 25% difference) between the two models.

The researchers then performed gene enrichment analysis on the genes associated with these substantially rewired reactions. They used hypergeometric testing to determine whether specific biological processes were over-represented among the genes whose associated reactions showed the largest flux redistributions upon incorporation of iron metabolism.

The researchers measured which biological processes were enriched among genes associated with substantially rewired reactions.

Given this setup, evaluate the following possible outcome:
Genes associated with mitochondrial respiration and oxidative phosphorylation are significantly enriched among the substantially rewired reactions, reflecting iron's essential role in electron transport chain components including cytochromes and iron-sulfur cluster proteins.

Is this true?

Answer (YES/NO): NO